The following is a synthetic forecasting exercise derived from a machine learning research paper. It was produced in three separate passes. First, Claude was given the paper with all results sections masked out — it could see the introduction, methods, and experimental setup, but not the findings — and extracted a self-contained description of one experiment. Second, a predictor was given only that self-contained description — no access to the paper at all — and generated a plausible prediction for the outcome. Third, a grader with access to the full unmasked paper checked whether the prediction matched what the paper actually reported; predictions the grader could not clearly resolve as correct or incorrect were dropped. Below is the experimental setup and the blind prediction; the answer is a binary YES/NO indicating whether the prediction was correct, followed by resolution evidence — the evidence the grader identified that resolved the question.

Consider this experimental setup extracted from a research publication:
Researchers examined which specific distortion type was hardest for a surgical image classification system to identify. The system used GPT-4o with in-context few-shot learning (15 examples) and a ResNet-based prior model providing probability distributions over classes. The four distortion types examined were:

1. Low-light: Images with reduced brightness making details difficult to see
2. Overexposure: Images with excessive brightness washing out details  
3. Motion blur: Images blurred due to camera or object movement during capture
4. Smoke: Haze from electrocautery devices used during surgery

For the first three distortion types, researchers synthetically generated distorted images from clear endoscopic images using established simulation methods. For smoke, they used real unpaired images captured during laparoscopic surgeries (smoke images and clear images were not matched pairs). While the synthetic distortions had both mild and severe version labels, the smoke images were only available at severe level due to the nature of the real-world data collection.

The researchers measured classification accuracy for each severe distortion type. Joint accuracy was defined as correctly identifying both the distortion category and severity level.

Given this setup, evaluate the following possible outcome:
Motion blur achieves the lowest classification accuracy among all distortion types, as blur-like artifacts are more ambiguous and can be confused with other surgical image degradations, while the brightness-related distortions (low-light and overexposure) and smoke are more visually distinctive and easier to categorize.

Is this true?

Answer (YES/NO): NO